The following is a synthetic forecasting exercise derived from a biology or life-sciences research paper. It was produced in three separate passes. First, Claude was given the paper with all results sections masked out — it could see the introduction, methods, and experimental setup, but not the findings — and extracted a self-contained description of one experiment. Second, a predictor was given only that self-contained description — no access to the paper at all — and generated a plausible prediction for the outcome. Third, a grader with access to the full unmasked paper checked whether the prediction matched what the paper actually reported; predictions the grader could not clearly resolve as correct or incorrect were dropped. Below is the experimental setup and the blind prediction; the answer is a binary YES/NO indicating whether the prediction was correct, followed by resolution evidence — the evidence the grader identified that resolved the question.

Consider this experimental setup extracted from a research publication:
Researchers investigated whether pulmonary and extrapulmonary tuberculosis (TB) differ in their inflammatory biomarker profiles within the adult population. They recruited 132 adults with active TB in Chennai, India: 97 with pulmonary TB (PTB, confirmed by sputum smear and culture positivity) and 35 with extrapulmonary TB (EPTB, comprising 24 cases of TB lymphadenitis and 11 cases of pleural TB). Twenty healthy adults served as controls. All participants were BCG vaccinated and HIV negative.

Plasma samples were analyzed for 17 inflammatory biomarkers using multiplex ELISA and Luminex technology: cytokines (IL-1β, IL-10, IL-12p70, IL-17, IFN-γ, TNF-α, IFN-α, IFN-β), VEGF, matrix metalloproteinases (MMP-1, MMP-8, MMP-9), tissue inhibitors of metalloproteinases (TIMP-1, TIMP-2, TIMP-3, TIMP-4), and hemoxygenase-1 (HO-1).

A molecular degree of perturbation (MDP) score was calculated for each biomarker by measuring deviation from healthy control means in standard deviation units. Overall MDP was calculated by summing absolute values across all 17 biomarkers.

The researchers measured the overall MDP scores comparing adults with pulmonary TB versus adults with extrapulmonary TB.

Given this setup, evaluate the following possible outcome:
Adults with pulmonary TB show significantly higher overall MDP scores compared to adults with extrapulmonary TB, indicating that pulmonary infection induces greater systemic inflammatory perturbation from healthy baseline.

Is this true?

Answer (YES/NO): YES